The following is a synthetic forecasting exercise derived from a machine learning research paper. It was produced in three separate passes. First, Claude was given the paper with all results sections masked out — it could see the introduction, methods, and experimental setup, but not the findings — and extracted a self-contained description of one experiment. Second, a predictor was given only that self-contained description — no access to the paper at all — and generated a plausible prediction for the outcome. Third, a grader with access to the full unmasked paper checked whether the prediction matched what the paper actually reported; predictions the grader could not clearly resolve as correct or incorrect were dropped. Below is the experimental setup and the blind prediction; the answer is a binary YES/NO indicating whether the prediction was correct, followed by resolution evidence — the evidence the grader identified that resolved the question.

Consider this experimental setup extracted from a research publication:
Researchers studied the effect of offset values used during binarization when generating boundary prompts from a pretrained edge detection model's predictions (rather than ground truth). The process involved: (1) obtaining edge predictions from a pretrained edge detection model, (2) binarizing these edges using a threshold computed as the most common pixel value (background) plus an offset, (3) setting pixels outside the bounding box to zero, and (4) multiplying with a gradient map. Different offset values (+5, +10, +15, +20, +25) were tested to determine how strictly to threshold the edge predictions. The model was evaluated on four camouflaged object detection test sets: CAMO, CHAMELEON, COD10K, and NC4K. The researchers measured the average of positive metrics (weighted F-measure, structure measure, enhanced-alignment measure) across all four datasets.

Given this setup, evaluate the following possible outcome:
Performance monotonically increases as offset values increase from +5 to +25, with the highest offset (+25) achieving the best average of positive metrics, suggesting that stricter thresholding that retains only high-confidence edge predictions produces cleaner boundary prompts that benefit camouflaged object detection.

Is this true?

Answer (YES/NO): NO